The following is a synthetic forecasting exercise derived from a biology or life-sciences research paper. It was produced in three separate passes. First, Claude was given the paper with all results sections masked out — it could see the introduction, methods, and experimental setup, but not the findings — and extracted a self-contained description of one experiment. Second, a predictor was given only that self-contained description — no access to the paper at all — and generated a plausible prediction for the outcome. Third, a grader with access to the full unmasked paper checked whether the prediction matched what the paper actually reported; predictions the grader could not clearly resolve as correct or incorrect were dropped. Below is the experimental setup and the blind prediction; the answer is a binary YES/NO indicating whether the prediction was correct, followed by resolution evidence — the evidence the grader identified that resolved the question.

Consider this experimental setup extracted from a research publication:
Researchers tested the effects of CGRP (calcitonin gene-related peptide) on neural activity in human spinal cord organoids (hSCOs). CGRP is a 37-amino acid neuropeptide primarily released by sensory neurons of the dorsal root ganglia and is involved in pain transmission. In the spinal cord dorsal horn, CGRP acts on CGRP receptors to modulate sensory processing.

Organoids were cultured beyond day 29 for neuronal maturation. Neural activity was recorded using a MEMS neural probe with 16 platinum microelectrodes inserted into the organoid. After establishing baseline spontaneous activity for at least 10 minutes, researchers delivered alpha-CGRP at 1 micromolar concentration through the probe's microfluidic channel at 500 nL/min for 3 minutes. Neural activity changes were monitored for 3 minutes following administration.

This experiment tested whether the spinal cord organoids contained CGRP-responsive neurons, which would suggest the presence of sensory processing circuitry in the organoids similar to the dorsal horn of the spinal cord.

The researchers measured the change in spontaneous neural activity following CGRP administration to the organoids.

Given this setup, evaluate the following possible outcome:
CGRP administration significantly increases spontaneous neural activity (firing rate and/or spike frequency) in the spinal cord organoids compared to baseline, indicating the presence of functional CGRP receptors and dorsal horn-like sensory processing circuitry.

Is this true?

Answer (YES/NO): YES